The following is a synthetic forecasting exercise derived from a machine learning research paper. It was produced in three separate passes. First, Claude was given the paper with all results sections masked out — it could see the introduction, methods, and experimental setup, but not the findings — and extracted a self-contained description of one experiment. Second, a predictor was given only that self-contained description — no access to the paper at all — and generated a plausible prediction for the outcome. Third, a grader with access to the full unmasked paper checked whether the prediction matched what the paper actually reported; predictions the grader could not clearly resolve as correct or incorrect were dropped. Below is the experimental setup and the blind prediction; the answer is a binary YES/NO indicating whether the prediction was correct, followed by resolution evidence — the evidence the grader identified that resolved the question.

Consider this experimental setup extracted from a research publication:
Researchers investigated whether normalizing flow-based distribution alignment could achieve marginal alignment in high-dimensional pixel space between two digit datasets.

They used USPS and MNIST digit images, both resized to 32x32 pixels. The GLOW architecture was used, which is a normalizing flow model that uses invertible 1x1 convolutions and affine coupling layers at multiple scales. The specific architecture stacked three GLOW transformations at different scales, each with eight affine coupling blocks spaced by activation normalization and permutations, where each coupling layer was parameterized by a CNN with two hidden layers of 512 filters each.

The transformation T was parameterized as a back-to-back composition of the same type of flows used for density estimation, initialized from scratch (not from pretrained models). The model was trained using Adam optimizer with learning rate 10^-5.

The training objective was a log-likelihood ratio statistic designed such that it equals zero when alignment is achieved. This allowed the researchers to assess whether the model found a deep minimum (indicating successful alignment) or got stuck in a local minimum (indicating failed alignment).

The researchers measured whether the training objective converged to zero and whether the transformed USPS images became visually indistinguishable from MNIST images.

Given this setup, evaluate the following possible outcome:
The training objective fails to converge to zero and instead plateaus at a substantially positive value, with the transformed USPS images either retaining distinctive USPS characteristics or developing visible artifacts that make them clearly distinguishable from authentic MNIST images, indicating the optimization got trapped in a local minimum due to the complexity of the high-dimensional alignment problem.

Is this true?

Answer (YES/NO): YES